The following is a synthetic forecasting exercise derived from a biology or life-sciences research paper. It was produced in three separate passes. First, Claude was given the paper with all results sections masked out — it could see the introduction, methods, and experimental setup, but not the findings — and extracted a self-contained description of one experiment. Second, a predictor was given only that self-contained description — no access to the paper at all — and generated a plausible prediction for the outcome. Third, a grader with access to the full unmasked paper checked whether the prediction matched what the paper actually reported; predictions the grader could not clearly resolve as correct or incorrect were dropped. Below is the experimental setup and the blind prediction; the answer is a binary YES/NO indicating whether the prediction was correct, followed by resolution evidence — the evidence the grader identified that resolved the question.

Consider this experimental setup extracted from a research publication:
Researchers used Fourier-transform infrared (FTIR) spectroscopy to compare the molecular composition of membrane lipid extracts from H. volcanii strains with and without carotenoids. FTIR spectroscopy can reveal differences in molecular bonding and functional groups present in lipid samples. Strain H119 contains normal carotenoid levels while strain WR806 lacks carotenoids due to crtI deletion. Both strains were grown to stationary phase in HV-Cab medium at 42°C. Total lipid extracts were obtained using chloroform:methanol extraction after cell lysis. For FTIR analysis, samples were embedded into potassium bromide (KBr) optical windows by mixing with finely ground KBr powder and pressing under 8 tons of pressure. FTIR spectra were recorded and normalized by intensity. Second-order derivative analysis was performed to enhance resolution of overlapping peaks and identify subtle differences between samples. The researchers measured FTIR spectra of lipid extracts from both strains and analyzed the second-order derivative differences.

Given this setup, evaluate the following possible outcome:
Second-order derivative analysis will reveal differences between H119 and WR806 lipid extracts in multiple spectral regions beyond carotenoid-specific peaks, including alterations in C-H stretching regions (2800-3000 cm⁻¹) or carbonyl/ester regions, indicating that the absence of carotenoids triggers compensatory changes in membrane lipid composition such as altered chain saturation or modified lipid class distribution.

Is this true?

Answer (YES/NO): NO